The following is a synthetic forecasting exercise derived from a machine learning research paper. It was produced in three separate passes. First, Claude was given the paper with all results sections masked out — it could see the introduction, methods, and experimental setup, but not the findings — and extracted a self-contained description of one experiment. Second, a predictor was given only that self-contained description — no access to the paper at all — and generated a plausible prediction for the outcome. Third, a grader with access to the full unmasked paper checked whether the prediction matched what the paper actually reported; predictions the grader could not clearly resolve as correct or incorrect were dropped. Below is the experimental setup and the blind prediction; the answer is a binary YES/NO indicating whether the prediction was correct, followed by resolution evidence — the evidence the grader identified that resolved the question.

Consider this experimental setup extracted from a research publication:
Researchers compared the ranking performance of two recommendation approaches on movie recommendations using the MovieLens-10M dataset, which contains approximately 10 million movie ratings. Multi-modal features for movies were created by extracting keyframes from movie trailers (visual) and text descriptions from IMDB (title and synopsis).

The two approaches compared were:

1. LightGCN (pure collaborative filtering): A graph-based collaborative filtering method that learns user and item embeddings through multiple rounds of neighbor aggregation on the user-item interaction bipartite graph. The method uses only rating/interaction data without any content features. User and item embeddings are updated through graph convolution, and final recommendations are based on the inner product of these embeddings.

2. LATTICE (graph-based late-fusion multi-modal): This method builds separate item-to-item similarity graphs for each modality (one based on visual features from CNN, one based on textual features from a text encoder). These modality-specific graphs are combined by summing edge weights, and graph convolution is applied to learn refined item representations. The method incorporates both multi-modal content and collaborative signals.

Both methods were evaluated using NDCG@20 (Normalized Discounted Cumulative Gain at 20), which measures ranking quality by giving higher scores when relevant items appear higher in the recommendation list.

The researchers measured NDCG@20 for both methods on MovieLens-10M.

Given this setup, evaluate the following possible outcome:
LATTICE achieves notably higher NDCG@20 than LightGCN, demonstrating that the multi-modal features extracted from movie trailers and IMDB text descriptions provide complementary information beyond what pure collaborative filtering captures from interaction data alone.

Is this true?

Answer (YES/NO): YES